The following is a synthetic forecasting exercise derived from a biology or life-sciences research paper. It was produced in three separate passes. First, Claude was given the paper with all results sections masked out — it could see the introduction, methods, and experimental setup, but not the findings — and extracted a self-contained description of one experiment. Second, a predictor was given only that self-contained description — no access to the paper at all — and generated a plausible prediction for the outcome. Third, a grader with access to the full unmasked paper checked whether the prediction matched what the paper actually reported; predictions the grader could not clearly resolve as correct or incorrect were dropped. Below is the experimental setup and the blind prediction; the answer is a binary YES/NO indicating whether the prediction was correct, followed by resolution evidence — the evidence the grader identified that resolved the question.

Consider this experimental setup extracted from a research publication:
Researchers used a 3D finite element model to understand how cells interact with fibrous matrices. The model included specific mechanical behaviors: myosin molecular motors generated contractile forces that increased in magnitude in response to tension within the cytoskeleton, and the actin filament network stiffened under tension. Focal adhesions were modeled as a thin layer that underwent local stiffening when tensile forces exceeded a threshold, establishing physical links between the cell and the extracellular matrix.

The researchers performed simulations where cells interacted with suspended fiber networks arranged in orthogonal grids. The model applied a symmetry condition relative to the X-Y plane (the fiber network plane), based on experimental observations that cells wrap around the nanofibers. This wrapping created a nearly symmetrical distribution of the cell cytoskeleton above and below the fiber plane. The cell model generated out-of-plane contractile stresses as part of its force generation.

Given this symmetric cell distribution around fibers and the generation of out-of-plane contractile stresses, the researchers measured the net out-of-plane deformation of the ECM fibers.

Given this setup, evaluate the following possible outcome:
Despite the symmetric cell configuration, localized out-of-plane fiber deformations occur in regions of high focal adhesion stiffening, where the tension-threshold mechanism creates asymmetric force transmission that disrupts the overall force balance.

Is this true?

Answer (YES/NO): NO